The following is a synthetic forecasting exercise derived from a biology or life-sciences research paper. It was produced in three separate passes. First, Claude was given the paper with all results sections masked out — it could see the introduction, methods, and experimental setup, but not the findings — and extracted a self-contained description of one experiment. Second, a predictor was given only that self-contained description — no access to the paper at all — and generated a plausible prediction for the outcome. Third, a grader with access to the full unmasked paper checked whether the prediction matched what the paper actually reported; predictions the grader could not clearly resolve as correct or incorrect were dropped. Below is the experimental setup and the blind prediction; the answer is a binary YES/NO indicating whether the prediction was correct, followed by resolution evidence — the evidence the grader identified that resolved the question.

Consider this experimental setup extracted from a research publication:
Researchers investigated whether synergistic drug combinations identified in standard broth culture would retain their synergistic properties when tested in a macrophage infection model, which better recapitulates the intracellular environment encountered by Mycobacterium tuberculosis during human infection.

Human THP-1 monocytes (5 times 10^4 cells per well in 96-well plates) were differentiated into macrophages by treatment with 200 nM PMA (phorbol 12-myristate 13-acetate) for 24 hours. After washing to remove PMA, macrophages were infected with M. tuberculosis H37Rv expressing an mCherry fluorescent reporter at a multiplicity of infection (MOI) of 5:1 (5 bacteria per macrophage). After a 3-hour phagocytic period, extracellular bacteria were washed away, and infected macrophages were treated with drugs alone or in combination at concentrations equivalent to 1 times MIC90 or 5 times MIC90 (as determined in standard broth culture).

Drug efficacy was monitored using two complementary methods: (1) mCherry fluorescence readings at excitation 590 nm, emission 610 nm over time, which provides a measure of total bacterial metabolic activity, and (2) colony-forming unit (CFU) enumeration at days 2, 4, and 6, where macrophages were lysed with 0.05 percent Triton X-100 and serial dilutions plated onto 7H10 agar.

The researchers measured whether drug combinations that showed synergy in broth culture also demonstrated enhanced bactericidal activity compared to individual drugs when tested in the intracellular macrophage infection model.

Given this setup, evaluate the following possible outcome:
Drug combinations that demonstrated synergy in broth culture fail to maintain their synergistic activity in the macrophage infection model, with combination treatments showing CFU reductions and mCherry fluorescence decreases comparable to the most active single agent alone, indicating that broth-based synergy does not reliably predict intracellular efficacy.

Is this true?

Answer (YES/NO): NO